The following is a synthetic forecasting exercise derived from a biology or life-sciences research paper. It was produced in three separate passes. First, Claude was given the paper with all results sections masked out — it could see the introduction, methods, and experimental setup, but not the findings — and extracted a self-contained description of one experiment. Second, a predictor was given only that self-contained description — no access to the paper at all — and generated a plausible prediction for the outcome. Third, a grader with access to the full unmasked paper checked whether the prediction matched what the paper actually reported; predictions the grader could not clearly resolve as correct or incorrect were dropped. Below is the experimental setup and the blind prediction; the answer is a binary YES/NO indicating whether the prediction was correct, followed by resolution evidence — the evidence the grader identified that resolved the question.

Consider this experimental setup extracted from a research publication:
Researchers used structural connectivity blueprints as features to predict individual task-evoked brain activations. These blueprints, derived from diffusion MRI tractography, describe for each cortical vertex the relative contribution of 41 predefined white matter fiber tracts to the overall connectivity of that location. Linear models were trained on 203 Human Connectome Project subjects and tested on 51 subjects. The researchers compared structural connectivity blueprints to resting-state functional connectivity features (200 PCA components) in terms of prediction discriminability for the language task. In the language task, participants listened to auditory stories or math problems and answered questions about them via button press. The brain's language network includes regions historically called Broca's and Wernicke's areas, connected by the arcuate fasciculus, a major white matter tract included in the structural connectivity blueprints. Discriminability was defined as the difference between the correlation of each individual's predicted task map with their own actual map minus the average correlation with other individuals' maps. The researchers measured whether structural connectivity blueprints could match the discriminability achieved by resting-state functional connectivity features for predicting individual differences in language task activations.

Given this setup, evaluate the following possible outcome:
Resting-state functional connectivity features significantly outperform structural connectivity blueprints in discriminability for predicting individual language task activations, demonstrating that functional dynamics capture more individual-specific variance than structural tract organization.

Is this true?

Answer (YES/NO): YES